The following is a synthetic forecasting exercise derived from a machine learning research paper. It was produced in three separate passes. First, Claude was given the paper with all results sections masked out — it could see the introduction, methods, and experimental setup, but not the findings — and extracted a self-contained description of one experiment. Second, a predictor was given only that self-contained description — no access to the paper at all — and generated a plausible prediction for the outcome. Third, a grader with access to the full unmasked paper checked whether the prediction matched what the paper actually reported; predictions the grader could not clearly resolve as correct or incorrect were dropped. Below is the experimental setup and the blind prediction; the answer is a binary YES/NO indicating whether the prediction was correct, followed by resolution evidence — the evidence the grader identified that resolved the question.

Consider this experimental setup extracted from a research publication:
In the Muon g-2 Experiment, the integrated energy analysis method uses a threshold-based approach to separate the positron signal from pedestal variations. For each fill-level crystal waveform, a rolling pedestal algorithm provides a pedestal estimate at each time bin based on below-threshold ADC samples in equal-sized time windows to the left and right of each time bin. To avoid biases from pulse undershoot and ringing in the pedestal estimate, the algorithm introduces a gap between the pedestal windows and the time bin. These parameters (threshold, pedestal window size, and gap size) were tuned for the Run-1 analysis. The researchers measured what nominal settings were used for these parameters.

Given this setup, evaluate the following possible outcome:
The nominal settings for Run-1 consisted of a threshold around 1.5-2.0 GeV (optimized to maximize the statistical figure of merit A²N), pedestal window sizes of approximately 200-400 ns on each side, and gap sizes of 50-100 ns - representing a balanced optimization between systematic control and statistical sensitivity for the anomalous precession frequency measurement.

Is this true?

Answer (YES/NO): NO